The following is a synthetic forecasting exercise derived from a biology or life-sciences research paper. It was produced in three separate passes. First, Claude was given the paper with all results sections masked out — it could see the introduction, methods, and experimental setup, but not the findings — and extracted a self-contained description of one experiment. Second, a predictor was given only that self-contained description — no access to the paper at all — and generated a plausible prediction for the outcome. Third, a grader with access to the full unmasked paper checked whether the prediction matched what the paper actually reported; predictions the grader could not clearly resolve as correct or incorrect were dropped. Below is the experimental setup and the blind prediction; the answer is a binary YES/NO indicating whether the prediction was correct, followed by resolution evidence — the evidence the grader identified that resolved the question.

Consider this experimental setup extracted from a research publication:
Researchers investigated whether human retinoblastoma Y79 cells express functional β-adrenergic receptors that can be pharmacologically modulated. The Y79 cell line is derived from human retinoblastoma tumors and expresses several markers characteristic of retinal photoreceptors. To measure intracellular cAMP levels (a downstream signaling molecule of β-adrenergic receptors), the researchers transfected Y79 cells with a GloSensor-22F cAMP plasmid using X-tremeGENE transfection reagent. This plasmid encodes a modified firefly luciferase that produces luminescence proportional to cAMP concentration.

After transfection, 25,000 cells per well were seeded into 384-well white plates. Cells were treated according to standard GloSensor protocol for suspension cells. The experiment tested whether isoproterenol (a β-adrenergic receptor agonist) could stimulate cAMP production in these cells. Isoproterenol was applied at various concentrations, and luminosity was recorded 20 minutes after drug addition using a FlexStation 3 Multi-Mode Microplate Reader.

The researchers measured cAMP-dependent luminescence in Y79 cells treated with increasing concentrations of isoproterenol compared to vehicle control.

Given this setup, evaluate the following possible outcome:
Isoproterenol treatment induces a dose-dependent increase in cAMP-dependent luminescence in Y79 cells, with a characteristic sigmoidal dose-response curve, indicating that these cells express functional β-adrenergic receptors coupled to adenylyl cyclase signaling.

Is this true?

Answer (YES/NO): YES